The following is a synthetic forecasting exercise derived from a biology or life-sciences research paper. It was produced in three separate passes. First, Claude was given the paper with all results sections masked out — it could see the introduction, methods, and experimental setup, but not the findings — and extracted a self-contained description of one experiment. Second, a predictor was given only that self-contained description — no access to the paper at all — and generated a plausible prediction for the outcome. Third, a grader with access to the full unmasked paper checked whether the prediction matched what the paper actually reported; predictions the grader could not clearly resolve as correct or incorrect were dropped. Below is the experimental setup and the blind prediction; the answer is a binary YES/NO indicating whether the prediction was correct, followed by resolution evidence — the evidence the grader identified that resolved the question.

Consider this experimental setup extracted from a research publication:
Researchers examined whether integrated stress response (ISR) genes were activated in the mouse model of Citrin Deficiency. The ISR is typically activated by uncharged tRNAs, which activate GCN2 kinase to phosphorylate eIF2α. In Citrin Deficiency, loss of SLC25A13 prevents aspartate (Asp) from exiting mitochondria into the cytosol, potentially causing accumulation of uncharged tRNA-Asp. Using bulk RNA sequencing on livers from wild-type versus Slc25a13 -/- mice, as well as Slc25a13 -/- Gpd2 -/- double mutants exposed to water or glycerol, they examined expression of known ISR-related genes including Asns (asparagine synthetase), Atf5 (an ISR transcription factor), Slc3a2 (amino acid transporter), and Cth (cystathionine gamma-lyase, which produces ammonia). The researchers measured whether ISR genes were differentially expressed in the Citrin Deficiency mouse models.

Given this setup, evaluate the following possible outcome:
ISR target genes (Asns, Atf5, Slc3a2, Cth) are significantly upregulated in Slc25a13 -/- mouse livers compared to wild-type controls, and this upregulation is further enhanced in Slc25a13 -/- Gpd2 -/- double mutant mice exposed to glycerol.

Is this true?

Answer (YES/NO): NO